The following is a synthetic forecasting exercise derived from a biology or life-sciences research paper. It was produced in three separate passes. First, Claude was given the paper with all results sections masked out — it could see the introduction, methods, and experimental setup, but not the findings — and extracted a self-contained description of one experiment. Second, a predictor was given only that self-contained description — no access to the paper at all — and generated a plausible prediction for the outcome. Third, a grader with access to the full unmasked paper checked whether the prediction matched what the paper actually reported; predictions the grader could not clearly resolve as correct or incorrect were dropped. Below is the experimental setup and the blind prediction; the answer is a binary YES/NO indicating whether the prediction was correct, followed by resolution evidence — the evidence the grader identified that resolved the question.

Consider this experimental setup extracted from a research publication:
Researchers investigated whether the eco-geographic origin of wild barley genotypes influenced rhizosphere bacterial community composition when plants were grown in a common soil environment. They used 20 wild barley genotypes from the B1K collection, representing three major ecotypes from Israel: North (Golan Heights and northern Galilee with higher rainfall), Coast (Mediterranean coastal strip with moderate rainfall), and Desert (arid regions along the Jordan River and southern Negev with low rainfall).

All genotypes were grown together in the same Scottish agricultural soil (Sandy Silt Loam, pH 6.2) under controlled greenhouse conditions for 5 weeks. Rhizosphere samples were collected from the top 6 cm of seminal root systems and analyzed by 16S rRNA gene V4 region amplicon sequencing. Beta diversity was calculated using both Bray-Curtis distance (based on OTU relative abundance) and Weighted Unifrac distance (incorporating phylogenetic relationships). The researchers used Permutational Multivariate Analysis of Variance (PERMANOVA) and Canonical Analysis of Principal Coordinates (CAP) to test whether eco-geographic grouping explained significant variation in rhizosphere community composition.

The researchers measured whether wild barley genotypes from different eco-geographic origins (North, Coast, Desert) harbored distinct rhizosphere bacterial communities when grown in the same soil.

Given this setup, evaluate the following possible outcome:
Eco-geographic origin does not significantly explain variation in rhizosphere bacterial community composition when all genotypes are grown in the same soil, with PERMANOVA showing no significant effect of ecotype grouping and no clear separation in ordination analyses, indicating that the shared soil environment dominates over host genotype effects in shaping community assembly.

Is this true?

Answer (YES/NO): NO